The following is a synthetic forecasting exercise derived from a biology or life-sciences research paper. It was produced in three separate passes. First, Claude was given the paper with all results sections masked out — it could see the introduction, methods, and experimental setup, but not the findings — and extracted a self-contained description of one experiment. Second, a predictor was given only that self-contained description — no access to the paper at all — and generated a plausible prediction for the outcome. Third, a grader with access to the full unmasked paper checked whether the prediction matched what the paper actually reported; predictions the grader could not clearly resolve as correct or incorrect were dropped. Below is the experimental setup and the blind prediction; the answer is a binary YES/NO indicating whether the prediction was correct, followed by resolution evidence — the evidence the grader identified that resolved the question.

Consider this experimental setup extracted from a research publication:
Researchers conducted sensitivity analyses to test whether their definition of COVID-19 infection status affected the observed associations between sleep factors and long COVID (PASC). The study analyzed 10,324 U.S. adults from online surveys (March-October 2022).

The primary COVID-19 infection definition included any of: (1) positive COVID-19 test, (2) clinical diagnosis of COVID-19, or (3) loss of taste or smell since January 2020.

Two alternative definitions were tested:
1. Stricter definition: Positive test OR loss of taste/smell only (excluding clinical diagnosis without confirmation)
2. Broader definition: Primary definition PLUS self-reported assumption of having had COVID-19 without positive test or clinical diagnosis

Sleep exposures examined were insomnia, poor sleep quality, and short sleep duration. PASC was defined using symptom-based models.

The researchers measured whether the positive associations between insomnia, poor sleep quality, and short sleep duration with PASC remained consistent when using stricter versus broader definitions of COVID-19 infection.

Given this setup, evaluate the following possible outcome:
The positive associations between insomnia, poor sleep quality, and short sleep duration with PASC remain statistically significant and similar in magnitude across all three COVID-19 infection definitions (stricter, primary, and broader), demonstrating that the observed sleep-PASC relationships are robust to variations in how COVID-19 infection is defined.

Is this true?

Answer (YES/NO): YES